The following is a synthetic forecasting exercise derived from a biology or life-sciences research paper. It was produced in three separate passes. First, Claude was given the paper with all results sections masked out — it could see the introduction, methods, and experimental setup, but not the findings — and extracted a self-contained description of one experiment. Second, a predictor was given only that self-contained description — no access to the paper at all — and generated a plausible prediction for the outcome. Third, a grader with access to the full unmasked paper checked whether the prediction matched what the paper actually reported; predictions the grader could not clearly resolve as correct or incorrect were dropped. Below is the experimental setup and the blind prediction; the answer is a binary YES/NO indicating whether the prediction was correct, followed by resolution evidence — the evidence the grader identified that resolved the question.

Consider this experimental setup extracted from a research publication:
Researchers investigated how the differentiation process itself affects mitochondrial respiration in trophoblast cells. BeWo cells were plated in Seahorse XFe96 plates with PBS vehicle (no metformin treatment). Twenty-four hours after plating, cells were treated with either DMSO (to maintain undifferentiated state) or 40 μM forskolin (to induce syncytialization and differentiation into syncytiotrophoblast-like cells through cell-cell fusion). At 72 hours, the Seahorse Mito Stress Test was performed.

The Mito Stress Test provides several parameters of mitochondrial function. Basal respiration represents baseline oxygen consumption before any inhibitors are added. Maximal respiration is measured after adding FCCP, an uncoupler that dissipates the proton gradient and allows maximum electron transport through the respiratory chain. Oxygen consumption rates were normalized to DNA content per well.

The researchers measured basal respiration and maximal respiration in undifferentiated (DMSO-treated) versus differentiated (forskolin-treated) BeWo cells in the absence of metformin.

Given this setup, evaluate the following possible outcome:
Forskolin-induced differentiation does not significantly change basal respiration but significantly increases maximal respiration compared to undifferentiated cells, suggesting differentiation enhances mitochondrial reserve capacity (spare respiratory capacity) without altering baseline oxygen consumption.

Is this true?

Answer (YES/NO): NO